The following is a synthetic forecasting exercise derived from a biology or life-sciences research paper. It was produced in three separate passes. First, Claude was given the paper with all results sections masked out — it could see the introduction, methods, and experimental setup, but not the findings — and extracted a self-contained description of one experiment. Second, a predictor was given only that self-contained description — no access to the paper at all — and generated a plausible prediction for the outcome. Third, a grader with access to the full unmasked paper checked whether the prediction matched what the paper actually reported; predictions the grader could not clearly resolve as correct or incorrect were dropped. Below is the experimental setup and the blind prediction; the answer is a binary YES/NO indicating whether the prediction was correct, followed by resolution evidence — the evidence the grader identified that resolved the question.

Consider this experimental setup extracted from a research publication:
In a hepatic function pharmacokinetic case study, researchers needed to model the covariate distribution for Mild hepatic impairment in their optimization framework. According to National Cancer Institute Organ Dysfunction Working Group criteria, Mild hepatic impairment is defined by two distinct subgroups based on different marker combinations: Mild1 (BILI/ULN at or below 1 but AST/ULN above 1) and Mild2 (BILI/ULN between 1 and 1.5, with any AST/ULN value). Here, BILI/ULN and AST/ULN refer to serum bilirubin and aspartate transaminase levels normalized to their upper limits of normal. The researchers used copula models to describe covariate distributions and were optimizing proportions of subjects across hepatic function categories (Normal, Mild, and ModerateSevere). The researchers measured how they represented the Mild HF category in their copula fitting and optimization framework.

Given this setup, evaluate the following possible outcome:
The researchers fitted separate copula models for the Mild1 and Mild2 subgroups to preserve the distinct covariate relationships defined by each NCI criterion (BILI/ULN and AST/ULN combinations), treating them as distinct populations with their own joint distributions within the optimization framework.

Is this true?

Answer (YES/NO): YES